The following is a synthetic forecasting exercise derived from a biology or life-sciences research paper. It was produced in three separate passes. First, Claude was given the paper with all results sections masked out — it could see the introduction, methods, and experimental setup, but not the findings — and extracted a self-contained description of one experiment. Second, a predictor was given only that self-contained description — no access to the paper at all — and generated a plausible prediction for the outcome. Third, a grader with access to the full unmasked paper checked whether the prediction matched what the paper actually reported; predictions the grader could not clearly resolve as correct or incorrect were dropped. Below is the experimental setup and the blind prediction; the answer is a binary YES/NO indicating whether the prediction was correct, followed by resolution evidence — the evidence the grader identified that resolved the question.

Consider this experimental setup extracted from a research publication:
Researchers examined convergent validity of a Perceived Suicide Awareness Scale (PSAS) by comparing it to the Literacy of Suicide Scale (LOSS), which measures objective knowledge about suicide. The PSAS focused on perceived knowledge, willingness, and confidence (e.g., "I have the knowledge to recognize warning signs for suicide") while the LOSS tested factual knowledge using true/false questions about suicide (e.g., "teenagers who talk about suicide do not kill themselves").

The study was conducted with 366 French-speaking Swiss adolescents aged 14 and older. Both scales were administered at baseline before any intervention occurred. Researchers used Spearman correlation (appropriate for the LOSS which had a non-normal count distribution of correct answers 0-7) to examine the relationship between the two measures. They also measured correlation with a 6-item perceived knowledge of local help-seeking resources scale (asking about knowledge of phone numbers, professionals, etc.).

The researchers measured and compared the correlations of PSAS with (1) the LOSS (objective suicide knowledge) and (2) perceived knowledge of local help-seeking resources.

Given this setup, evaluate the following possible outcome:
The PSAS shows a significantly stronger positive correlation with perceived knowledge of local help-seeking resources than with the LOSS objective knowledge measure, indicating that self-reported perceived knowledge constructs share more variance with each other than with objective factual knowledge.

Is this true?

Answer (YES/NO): YES